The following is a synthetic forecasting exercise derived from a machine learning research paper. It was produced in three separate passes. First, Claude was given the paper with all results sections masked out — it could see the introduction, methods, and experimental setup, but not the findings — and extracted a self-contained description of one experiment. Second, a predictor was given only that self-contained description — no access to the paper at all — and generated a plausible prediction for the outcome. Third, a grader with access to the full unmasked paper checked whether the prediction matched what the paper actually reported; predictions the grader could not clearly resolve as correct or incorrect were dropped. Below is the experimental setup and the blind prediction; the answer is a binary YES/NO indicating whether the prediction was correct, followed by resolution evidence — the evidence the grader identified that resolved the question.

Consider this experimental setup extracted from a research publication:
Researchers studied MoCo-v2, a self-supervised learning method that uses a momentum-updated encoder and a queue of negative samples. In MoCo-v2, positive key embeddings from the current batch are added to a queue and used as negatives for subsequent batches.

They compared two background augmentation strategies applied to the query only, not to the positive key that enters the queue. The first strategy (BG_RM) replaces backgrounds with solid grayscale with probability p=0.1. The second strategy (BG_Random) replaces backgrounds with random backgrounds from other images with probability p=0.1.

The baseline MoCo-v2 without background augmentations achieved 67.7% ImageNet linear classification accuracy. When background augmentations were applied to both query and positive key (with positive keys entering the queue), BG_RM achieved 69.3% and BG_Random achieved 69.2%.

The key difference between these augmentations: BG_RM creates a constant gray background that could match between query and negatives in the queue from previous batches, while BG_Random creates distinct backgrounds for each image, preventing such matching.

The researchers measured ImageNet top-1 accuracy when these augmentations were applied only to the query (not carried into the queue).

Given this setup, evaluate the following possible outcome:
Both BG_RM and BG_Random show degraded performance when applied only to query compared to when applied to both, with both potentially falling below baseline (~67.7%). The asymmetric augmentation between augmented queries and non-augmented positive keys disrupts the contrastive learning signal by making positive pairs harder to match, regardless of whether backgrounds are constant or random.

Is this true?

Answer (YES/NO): NO